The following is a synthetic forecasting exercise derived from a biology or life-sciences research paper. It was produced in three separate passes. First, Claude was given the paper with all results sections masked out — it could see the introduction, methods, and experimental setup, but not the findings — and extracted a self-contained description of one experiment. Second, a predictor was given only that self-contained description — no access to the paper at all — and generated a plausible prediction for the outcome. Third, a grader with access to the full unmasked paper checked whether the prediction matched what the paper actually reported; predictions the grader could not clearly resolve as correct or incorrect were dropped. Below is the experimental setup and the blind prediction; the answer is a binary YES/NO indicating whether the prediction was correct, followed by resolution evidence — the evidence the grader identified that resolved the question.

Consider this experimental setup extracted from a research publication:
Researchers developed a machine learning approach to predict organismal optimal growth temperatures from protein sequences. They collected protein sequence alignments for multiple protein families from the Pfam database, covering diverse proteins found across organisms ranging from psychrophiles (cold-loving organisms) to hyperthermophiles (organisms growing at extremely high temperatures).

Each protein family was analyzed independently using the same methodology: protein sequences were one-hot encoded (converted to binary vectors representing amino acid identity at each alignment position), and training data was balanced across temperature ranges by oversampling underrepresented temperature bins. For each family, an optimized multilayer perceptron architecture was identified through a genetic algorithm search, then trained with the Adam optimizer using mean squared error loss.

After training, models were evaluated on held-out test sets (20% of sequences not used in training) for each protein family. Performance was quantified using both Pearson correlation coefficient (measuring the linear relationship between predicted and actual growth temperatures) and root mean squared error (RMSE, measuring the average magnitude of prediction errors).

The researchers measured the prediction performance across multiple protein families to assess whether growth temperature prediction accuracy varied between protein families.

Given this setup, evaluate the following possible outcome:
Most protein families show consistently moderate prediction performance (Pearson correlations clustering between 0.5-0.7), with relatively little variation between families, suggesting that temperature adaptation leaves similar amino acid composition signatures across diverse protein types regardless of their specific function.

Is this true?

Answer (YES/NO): NO